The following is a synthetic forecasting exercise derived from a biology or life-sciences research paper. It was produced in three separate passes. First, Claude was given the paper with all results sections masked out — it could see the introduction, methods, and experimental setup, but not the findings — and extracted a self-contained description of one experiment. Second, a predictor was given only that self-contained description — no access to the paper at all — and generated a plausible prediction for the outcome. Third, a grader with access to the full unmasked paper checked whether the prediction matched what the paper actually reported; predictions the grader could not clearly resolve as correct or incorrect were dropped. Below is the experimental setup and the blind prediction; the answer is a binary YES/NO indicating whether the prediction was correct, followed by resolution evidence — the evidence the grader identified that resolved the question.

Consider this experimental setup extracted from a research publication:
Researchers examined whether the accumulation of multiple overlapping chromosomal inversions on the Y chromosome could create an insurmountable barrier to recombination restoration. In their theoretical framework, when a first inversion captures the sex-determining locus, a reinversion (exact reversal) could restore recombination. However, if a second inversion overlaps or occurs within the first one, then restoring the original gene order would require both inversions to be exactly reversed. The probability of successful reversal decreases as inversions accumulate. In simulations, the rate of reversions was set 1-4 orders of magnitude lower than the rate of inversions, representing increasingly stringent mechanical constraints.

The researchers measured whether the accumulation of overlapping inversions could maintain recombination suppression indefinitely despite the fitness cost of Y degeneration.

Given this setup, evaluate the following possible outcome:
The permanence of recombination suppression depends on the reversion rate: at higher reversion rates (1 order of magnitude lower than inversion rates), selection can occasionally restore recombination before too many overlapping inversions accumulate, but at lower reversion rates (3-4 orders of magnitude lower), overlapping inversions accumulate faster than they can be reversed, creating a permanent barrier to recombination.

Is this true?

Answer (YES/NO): NO